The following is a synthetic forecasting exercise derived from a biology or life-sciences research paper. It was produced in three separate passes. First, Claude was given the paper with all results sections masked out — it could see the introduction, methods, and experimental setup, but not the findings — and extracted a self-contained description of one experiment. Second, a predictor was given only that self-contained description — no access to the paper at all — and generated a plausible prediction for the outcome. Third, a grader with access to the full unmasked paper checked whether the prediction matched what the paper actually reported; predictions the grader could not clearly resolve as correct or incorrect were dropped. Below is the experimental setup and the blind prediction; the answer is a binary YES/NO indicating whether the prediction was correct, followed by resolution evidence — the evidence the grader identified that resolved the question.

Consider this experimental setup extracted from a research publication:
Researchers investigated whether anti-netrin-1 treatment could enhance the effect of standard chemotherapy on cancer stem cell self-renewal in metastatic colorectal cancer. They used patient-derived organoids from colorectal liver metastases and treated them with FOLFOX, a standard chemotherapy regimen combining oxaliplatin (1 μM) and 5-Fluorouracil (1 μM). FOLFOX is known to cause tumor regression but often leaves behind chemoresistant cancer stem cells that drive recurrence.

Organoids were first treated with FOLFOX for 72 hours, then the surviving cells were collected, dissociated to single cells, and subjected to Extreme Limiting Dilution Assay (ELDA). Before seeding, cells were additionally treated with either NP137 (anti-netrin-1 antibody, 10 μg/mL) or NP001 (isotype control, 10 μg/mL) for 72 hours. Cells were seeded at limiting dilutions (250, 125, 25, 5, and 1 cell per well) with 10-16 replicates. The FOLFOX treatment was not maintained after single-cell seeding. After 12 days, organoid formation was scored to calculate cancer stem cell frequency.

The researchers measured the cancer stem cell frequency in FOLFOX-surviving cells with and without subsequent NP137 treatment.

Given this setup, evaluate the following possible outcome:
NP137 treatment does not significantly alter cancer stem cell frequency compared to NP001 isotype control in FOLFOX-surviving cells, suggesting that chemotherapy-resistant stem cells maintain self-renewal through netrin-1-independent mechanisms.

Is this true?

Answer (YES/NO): NO